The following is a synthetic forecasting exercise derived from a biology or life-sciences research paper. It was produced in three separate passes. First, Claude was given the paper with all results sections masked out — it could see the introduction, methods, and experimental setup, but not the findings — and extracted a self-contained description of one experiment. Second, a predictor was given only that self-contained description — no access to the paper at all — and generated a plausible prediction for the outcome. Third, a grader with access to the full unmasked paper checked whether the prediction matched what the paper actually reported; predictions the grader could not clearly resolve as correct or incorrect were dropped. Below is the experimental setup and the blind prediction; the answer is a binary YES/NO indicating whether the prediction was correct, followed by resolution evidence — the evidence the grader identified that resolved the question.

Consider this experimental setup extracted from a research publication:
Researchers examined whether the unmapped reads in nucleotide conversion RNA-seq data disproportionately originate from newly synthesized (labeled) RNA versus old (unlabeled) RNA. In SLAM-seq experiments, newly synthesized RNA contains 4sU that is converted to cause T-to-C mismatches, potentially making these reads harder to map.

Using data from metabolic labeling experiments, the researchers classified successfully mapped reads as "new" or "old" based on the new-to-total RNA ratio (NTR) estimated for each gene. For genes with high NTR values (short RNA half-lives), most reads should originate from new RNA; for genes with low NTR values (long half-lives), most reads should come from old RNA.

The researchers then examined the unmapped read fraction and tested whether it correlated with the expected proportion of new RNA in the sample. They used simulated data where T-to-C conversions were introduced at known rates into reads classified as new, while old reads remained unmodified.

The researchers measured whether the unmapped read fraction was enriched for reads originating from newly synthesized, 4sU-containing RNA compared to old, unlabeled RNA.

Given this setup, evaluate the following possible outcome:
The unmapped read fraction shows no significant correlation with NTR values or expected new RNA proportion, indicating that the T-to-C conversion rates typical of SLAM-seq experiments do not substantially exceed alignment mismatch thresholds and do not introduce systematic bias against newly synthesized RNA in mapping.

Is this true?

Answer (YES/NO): NO